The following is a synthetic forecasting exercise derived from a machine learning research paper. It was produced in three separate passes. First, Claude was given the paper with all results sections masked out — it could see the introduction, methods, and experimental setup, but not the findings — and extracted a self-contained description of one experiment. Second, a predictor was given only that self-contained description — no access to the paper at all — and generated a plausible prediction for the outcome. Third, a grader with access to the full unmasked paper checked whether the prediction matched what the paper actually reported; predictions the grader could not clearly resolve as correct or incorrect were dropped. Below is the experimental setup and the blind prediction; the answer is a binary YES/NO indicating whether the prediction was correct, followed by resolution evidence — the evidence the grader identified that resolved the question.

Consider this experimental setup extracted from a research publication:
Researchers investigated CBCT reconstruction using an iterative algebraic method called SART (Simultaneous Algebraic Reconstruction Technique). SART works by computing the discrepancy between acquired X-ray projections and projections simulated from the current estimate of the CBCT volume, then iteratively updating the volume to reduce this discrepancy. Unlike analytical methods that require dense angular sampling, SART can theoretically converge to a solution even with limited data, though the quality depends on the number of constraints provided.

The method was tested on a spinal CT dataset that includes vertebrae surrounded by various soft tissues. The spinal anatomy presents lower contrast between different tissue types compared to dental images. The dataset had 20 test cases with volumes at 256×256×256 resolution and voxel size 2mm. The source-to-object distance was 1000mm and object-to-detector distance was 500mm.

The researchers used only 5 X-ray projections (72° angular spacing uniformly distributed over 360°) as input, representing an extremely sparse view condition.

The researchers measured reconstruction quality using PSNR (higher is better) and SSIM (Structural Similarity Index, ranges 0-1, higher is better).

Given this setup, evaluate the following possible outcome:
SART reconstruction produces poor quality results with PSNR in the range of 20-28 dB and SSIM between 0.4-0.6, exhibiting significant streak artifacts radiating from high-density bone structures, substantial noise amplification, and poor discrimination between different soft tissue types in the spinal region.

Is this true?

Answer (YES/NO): NO